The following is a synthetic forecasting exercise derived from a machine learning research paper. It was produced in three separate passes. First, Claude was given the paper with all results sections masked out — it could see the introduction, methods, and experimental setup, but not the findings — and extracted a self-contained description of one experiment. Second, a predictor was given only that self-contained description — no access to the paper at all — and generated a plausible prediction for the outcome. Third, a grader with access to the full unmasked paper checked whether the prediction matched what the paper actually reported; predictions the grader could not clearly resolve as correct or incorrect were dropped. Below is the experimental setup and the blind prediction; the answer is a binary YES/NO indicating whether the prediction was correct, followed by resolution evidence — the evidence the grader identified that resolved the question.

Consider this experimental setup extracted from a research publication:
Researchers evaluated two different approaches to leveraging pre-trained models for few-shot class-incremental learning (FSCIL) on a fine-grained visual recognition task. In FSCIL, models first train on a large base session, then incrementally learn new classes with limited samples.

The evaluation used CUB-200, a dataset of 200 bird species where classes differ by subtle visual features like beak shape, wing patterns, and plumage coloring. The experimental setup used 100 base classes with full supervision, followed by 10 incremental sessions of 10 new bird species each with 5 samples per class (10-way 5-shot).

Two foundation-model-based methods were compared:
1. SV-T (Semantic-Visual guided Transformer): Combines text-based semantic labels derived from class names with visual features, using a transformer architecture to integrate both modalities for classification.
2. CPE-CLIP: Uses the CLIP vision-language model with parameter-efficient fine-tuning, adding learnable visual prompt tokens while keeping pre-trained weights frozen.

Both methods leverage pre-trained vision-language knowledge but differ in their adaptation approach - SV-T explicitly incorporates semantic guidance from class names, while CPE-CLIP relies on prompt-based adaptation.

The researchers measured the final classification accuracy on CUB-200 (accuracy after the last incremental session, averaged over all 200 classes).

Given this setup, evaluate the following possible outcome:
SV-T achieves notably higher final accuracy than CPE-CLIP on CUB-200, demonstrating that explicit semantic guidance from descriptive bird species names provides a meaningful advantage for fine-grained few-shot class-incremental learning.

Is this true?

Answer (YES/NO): YES